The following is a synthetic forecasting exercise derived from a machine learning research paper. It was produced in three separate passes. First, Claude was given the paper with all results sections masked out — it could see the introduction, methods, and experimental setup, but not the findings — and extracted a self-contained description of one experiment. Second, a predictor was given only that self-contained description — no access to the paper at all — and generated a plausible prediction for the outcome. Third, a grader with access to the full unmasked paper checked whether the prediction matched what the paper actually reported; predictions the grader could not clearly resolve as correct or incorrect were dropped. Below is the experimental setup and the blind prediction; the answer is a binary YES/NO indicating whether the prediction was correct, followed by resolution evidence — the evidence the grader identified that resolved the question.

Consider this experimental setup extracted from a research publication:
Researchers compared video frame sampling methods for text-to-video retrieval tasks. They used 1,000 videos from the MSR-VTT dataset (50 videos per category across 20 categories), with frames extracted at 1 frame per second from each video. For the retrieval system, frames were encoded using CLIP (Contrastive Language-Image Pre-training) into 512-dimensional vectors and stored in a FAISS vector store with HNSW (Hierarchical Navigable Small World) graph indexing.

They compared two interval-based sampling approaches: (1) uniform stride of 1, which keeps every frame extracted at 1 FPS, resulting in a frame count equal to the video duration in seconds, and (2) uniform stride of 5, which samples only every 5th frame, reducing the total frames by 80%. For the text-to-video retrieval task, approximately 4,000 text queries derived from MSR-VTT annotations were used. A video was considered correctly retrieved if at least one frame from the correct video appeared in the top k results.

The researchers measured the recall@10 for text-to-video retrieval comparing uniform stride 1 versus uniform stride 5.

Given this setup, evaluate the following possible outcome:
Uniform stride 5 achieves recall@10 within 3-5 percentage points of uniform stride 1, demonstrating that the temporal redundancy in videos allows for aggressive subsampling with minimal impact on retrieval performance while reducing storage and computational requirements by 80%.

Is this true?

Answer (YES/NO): NO